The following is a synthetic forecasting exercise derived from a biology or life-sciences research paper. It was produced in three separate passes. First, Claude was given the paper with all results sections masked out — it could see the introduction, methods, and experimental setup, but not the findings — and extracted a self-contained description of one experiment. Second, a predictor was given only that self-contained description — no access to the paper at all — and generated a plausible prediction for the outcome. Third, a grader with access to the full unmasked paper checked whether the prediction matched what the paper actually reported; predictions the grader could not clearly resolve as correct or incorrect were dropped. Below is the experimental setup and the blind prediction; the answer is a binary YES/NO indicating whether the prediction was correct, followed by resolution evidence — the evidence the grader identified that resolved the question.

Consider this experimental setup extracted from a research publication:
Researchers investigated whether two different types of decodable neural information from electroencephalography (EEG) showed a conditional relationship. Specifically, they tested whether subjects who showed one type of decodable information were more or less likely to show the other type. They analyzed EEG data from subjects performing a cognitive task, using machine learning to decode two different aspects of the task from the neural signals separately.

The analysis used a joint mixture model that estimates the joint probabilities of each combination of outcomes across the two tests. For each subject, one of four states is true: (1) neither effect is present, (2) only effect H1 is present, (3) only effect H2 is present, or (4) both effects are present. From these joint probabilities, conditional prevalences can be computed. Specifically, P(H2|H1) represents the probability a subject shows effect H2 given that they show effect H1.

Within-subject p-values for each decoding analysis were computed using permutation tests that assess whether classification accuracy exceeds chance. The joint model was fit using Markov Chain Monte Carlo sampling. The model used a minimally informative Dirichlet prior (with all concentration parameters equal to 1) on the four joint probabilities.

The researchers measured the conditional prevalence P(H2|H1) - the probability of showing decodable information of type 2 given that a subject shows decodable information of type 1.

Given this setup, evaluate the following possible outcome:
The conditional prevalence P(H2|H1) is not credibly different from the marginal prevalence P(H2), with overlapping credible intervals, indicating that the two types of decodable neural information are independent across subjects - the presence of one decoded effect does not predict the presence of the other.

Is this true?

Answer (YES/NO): YES